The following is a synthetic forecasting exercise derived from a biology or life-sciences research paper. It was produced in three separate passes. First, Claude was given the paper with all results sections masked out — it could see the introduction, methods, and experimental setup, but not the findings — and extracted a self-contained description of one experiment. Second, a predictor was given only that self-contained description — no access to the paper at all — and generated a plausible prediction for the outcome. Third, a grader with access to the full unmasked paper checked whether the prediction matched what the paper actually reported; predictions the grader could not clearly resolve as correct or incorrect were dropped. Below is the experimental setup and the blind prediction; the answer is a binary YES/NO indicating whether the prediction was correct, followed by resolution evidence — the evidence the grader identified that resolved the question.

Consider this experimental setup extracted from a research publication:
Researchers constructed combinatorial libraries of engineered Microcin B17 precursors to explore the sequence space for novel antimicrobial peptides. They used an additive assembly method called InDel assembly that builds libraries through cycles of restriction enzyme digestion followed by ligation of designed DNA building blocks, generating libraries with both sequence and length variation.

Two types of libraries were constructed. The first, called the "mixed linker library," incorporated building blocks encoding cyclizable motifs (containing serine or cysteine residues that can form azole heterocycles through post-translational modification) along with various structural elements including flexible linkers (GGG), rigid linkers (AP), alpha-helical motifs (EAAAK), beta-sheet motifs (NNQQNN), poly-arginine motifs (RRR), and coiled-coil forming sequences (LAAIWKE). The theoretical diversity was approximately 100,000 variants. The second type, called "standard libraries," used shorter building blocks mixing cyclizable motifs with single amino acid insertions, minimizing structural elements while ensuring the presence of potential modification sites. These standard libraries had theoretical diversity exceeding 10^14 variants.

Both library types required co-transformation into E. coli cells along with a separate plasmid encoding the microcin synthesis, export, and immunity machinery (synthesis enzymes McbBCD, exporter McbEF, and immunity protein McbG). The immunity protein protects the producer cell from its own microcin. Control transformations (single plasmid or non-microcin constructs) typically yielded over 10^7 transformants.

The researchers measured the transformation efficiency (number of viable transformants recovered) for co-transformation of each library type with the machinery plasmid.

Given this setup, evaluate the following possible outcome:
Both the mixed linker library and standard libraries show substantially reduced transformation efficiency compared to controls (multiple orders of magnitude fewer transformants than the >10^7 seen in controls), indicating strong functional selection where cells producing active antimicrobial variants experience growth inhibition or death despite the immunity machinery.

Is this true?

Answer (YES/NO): NO